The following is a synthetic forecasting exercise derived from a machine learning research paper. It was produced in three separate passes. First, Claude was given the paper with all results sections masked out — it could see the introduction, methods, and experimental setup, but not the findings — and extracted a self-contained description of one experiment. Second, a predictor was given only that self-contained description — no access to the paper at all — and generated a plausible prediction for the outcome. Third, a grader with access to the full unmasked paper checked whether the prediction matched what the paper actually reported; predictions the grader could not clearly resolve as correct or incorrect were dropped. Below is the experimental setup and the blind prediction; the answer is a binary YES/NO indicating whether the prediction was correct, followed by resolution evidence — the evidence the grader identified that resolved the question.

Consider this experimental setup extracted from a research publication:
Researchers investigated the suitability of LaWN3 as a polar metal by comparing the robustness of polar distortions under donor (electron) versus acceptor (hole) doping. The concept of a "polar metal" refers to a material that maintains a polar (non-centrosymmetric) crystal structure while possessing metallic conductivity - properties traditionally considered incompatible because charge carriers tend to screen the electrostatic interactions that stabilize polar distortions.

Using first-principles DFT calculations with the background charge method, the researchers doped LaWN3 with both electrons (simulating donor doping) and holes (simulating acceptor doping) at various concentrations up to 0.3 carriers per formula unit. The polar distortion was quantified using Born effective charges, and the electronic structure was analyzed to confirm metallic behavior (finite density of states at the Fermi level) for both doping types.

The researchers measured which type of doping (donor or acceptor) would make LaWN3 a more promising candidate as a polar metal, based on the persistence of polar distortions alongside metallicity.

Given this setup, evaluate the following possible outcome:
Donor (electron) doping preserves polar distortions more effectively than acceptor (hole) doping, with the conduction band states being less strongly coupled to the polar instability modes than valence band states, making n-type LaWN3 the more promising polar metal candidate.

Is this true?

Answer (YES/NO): NO